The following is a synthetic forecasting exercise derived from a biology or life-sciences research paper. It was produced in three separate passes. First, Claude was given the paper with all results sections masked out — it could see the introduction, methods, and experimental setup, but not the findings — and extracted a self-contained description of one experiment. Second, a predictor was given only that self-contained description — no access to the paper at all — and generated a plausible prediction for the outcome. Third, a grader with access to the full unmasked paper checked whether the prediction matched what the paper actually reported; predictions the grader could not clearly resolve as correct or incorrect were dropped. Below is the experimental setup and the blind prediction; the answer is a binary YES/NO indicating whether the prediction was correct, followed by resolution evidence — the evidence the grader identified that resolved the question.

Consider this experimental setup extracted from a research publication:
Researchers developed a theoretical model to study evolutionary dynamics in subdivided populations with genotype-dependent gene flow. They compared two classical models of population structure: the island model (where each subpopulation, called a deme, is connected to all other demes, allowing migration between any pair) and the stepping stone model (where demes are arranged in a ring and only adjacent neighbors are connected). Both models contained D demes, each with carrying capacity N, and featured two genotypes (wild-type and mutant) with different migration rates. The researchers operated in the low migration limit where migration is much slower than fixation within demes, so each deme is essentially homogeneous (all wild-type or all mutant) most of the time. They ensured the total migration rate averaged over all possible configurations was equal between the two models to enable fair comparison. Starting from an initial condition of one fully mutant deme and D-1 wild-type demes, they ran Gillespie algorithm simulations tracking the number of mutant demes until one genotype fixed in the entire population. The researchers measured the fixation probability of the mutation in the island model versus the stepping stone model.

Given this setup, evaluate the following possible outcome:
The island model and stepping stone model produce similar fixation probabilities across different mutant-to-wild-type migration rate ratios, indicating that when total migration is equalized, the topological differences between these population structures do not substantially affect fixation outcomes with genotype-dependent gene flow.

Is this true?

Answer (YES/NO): YES